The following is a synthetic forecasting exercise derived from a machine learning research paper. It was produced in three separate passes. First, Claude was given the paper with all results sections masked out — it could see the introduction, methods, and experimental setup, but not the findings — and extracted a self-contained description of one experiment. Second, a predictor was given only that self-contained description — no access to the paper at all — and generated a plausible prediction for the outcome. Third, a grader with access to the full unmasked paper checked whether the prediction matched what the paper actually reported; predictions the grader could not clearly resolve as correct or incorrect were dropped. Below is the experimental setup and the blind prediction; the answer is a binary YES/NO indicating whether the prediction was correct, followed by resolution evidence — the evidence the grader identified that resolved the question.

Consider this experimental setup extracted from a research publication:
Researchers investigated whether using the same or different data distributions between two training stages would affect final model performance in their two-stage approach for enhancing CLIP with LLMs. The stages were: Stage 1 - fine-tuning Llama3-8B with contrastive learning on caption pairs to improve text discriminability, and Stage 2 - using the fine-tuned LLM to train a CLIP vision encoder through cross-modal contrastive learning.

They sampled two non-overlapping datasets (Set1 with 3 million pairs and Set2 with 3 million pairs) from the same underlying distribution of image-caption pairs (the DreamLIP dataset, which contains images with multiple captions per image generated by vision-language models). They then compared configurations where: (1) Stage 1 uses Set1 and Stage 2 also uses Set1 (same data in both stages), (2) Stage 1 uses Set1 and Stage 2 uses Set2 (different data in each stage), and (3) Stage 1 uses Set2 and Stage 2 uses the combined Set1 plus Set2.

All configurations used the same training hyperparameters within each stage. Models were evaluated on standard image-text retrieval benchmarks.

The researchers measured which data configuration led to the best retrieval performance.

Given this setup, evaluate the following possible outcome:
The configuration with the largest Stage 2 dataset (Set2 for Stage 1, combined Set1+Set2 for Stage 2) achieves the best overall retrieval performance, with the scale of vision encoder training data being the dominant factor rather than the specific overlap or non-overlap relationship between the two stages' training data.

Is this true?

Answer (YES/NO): NO